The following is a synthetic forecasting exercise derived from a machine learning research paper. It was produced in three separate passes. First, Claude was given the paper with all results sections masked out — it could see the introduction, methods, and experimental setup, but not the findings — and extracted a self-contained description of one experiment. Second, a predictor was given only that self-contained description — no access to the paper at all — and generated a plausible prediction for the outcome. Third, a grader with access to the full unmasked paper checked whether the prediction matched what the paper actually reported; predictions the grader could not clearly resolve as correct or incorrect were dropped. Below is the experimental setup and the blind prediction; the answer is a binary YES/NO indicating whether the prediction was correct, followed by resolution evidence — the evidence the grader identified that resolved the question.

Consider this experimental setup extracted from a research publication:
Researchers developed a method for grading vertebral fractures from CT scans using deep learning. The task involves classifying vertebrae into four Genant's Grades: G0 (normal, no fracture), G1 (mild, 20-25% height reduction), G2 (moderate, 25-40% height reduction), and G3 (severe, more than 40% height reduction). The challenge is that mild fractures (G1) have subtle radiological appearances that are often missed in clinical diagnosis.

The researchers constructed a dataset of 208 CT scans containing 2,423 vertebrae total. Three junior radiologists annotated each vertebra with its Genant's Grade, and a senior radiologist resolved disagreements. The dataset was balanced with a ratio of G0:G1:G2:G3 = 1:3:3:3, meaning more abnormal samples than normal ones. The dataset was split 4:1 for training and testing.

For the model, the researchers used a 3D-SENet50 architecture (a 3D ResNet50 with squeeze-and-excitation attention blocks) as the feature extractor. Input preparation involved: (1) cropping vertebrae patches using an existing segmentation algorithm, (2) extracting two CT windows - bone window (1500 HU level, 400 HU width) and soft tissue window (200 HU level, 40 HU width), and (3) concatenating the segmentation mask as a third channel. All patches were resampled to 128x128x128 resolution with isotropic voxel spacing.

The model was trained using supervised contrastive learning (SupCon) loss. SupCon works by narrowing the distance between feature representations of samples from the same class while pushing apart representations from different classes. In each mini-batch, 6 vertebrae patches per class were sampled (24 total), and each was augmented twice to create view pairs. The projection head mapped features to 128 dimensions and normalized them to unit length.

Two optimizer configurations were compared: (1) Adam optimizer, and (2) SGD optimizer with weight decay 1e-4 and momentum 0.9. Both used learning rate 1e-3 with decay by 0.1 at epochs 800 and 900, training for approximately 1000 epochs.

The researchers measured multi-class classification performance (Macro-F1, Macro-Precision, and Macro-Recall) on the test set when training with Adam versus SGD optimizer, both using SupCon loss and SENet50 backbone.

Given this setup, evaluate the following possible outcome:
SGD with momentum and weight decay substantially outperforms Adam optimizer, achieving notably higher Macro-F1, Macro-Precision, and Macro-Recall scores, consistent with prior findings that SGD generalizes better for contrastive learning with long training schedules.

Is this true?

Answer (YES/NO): YES